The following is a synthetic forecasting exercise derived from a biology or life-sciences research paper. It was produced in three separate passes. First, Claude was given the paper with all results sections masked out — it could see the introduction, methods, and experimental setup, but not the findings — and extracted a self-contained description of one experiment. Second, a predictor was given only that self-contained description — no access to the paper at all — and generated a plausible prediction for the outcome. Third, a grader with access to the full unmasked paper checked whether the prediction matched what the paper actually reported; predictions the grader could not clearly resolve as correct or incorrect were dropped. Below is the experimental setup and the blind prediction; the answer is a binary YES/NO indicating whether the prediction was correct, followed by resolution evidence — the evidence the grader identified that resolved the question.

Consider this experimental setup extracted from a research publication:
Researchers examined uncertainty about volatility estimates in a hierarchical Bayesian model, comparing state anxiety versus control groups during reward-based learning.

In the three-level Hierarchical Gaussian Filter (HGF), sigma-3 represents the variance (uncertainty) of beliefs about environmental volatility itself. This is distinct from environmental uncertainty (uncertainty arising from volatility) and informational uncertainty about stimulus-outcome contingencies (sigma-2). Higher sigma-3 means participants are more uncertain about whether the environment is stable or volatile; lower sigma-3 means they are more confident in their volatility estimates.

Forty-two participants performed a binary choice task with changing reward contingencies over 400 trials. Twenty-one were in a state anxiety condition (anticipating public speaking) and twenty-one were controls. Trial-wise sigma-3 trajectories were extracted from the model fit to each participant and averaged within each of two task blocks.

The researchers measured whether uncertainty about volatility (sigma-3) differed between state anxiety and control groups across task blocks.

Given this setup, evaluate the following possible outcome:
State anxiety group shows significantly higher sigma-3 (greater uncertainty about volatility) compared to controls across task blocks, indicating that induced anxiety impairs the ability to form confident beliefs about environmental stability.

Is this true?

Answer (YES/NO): YES